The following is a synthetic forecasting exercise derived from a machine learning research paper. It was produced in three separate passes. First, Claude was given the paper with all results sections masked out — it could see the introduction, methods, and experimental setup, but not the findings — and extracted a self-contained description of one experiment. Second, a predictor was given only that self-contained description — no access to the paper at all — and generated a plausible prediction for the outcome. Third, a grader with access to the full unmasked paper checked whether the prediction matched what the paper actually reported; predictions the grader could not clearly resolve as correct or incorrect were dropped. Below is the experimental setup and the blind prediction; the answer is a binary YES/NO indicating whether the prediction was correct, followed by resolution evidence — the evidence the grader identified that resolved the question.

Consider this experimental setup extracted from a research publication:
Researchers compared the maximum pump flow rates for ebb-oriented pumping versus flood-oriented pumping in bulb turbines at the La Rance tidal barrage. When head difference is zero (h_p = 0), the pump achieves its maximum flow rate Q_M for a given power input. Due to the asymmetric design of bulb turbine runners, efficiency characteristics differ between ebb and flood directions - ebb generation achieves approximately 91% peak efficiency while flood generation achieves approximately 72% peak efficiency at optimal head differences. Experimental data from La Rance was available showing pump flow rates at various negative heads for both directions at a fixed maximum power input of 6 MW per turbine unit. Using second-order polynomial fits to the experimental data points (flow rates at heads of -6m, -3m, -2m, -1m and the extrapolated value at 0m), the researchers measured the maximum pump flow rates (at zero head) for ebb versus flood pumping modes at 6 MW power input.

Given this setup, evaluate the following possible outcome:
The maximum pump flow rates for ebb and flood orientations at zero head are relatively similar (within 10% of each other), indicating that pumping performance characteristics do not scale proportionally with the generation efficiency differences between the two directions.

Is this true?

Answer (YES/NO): NO